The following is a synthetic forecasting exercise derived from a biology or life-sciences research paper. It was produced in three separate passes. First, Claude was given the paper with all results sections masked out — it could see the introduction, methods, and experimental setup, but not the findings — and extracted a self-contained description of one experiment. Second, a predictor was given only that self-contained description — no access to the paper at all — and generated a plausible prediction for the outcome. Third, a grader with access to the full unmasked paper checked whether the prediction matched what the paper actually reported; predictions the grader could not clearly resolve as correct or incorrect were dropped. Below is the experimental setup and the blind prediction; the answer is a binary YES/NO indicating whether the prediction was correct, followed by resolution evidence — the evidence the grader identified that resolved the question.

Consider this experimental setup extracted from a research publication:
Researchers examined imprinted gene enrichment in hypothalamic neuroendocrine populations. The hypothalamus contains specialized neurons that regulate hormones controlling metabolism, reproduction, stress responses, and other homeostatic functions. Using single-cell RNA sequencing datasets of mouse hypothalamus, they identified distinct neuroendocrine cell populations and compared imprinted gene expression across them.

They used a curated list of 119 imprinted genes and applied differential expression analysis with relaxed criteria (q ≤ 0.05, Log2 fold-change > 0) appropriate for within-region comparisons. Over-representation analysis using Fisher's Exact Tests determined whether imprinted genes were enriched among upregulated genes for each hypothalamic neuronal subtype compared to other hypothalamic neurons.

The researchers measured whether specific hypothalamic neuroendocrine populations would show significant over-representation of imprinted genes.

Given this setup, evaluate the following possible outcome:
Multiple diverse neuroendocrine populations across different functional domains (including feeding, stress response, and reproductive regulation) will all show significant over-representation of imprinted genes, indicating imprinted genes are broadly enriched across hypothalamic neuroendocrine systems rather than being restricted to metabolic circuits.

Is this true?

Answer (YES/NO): YES